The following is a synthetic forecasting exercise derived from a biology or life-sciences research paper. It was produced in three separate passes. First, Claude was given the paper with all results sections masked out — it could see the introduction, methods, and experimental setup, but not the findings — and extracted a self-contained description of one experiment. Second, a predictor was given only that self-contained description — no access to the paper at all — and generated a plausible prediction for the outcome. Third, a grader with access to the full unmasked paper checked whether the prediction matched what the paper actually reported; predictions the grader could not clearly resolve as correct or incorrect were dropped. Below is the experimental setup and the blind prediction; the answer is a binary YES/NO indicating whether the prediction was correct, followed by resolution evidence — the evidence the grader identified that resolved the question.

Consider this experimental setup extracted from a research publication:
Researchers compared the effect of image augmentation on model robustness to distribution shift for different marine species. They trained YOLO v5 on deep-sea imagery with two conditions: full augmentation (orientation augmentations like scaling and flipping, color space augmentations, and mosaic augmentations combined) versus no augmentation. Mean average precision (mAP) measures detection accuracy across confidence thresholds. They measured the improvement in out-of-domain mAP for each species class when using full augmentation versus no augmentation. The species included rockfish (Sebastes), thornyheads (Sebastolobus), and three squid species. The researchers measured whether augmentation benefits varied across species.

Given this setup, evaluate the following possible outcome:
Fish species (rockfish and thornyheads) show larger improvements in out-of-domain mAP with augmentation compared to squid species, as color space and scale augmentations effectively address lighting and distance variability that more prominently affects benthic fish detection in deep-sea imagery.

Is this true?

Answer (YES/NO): NO